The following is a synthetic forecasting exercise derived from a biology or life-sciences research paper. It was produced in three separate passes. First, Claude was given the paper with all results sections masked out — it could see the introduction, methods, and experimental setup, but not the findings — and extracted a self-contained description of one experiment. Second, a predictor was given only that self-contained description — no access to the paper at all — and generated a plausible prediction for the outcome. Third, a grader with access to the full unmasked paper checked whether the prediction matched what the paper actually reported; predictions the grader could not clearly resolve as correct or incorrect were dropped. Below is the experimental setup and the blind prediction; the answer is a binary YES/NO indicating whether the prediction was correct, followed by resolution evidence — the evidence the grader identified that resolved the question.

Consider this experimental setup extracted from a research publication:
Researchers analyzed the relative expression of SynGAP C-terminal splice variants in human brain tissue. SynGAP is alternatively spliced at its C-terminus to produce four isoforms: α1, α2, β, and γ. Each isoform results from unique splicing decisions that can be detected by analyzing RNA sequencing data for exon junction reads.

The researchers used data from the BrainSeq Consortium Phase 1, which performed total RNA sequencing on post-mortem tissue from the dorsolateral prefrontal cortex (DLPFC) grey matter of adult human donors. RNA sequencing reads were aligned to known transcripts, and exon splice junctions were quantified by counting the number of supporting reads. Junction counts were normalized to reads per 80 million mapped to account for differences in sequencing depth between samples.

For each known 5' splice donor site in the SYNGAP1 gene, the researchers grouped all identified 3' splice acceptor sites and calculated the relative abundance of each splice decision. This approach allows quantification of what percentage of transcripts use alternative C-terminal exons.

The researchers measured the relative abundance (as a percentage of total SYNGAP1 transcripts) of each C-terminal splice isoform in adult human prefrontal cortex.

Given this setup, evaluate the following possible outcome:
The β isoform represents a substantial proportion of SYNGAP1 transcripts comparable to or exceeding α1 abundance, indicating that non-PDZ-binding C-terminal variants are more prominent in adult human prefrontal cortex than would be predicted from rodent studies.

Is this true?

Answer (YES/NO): NO